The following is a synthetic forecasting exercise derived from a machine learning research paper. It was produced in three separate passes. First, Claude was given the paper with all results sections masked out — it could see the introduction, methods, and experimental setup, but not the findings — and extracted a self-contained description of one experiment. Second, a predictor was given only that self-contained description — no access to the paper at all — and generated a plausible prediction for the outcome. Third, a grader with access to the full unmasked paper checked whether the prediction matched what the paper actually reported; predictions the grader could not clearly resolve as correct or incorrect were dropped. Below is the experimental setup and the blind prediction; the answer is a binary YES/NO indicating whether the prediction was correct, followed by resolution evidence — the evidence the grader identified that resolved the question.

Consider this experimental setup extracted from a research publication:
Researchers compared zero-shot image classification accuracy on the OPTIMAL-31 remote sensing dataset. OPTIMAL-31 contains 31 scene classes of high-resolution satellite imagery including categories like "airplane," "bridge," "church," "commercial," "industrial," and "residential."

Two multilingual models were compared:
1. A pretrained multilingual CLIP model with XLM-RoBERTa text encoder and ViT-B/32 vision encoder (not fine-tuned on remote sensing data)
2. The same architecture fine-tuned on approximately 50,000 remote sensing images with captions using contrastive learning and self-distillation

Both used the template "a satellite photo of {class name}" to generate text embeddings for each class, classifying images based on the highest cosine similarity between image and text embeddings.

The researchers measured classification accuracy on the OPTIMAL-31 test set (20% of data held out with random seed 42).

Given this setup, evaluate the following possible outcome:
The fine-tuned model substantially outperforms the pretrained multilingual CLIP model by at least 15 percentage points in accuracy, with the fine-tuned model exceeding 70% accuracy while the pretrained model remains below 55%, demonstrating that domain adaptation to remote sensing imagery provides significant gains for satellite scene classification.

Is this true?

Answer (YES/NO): NO